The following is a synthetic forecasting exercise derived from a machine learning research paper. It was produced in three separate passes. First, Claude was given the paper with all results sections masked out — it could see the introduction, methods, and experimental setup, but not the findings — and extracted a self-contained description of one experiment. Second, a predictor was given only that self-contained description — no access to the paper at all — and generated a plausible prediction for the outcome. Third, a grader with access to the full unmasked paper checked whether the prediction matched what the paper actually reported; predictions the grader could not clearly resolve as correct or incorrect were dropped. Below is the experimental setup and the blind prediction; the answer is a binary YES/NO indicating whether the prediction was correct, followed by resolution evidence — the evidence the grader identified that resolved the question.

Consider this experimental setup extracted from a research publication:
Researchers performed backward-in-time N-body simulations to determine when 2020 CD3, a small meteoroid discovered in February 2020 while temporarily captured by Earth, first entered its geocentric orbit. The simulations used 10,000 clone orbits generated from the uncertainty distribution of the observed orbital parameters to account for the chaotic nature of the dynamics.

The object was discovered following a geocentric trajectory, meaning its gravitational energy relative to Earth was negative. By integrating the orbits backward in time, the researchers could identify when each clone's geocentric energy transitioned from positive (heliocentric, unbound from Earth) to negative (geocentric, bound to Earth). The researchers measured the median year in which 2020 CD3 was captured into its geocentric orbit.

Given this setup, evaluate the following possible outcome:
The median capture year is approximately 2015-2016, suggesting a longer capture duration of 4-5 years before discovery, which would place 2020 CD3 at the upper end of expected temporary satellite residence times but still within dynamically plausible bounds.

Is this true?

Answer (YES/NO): YES